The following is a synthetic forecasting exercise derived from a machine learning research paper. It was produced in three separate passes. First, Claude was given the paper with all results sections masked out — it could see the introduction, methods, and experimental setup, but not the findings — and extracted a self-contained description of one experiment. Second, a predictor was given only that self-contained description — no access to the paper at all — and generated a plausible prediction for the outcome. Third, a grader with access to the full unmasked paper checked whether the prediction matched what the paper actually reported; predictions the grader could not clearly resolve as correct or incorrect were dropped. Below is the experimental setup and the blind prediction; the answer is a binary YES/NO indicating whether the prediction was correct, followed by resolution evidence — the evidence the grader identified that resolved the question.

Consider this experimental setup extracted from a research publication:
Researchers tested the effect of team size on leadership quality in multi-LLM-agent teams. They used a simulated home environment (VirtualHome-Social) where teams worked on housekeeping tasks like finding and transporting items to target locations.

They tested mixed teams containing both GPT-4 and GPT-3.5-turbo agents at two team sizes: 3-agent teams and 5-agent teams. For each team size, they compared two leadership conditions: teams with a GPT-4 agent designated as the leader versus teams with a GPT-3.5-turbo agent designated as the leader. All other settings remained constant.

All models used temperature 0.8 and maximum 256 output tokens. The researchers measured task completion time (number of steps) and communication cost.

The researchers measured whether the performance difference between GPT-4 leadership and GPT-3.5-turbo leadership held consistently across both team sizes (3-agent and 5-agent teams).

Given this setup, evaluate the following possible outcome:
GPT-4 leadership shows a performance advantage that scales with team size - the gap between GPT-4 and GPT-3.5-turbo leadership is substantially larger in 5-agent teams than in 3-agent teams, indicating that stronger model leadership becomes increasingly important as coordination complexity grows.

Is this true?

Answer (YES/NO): YES